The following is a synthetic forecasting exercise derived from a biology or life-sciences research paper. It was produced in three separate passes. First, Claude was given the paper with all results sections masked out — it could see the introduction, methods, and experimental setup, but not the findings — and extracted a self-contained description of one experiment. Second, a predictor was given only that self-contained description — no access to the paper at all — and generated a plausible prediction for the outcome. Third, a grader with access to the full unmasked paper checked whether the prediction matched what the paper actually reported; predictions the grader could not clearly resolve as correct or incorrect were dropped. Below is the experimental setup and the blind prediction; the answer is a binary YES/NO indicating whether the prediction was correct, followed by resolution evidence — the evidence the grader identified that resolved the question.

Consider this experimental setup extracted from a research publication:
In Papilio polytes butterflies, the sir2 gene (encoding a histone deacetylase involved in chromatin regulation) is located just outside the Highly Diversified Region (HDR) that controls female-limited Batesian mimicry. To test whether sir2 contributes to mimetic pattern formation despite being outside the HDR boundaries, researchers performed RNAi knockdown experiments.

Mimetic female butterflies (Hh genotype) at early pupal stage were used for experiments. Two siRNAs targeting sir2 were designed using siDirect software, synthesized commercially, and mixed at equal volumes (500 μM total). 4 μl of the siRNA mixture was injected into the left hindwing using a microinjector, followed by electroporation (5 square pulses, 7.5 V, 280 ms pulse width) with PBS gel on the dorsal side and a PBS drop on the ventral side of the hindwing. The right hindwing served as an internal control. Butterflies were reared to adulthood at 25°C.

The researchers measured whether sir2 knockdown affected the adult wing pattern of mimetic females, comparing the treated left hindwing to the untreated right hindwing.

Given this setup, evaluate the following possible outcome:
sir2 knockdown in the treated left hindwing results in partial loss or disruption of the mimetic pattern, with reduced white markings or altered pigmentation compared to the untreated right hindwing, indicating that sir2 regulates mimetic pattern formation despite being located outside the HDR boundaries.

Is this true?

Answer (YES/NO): YES